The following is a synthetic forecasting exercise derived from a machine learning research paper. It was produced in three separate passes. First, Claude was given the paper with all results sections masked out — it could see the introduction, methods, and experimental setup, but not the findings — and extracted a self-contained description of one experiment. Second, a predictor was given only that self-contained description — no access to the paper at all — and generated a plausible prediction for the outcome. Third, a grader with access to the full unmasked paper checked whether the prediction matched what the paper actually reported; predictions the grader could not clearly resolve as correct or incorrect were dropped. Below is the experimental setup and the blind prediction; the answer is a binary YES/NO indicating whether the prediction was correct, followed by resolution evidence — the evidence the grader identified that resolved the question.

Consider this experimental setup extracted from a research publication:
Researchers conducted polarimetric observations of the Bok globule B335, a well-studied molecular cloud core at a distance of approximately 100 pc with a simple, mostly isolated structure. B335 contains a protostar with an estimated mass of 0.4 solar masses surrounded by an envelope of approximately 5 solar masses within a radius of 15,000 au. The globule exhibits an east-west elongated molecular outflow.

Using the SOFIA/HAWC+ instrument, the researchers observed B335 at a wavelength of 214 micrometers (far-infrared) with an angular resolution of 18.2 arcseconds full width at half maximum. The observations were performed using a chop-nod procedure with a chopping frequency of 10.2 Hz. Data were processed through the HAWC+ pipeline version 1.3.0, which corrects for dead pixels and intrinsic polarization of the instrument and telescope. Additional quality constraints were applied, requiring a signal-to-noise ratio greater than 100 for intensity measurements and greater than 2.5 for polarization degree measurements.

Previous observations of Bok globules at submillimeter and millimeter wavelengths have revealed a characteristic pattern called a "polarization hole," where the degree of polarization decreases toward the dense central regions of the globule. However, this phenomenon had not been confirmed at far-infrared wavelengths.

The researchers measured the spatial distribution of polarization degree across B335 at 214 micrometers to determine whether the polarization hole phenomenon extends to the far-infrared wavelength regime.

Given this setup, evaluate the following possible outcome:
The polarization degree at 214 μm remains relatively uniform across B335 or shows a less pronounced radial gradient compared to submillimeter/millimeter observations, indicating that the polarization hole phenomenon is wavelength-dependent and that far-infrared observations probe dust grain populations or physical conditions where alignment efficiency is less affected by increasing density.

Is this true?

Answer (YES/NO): NO